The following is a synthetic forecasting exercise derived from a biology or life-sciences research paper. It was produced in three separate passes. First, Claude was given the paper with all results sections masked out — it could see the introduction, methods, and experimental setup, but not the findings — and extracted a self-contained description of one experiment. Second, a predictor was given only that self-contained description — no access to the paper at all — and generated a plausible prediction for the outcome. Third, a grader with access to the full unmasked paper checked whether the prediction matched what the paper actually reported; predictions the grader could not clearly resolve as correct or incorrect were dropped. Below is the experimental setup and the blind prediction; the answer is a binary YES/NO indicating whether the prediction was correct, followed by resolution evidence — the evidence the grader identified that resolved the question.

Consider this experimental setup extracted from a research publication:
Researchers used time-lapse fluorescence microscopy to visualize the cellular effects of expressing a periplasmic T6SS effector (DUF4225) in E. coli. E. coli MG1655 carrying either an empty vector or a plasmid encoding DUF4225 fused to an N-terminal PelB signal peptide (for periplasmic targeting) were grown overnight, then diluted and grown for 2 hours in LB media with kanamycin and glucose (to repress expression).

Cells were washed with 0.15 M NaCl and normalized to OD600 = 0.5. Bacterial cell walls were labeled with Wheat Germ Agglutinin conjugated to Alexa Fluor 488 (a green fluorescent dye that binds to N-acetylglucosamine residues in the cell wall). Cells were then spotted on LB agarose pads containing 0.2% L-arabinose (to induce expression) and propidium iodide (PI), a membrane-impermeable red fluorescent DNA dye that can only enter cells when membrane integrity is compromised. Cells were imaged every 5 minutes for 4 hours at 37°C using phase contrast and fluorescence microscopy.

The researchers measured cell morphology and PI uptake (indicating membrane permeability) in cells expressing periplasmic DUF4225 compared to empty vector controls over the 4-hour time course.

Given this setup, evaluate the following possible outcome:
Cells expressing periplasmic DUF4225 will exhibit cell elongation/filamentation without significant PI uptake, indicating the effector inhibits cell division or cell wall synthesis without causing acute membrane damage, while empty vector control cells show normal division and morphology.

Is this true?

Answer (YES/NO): NO